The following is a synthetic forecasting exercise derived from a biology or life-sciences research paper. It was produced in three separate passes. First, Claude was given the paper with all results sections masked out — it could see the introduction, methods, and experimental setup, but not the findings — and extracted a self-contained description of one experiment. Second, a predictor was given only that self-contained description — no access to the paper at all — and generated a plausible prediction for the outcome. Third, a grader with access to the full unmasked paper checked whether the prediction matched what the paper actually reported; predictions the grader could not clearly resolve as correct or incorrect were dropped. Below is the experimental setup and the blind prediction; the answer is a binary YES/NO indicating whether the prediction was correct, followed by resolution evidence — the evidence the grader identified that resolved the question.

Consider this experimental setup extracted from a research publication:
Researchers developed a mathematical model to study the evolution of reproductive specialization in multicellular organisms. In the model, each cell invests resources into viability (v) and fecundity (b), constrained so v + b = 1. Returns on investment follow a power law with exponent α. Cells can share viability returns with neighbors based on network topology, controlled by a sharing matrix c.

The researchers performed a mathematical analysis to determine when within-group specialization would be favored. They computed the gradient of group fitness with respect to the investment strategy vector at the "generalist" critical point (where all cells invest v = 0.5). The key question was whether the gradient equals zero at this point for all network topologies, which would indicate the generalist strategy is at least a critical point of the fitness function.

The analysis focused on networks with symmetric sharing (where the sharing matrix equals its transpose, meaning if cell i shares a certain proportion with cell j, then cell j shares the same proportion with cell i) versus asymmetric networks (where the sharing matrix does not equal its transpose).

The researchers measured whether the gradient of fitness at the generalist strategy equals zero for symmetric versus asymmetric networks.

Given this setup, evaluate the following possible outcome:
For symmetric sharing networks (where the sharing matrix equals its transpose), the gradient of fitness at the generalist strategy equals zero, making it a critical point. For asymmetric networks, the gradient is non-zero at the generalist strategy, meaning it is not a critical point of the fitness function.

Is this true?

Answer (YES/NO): YES